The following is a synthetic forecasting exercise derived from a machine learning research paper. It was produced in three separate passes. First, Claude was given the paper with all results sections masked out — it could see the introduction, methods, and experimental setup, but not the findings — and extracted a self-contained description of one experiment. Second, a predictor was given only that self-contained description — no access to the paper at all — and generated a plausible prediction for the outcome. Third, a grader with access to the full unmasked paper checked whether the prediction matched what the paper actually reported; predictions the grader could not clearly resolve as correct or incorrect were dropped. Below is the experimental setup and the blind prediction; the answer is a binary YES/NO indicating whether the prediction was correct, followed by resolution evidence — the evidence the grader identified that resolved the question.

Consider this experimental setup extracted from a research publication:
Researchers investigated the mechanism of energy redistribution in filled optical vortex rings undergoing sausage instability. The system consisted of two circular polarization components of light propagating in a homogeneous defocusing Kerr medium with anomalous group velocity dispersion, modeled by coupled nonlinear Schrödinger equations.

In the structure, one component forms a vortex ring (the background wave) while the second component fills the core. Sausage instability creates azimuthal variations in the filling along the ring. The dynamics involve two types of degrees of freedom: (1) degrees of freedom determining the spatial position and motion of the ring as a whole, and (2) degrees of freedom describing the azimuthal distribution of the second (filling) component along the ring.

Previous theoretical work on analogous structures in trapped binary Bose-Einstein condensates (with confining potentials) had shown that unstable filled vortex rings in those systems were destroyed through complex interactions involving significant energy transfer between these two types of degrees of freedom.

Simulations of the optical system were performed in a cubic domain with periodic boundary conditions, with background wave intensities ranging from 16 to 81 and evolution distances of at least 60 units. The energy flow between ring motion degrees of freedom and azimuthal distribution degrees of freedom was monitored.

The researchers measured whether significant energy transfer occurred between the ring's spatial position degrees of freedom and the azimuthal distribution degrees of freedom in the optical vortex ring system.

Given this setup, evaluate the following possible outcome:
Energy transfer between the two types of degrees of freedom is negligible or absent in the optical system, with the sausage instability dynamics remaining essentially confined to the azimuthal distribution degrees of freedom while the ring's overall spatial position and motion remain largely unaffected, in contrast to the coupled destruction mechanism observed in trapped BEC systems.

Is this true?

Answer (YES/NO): YES